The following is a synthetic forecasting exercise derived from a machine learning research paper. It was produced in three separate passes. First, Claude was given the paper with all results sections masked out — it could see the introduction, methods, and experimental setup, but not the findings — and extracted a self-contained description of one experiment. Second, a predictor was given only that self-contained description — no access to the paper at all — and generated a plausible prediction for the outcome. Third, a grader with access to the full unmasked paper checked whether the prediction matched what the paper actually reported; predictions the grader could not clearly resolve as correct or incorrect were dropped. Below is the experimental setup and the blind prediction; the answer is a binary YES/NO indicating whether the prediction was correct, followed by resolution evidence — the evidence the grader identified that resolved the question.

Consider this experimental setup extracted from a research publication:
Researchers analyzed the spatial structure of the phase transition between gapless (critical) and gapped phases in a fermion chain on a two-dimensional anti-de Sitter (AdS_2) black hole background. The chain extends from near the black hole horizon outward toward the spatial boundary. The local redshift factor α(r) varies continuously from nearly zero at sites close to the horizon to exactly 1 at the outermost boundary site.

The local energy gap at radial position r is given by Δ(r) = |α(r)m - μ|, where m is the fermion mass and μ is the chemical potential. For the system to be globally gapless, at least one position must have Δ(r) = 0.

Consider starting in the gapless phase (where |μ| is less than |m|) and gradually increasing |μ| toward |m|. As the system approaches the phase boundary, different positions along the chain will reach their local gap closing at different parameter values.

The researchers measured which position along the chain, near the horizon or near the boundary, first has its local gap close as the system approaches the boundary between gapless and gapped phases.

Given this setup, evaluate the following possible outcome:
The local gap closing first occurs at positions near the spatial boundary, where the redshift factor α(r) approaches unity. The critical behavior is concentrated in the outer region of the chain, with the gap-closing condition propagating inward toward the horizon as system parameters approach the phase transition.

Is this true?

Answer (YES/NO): YES